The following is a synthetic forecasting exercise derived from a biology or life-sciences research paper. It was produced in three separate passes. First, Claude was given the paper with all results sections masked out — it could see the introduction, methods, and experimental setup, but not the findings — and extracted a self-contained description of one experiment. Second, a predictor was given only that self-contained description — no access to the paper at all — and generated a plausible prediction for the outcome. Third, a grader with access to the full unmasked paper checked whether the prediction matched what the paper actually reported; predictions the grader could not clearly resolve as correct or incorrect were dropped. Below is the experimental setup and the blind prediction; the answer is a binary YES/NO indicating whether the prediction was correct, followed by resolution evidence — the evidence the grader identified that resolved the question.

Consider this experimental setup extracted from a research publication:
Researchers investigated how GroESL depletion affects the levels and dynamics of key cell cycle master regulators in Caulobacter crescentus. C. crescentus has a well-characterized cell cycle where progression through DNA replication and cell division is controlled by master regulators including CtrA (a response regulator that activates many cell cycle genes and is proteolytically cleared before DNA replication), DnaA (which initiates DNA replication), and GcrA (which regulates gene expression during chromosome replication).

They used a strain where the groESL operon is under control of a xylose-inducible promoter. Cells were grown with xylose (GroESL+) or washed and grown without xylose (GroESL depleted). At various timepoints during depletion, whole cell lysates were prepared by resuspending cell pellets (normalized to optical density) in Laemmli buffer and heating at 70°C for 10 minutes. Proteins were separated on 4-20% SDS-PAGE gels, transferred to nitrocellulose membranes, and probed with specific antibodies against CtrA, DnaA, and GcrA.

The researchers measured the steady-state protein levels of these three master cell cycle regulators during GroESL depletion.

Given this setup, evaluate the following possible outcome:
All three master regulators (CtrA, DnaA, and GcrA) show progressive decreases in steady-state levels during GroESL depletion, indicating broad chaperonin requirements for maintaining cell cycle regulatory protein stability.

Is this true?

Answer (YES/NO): NO